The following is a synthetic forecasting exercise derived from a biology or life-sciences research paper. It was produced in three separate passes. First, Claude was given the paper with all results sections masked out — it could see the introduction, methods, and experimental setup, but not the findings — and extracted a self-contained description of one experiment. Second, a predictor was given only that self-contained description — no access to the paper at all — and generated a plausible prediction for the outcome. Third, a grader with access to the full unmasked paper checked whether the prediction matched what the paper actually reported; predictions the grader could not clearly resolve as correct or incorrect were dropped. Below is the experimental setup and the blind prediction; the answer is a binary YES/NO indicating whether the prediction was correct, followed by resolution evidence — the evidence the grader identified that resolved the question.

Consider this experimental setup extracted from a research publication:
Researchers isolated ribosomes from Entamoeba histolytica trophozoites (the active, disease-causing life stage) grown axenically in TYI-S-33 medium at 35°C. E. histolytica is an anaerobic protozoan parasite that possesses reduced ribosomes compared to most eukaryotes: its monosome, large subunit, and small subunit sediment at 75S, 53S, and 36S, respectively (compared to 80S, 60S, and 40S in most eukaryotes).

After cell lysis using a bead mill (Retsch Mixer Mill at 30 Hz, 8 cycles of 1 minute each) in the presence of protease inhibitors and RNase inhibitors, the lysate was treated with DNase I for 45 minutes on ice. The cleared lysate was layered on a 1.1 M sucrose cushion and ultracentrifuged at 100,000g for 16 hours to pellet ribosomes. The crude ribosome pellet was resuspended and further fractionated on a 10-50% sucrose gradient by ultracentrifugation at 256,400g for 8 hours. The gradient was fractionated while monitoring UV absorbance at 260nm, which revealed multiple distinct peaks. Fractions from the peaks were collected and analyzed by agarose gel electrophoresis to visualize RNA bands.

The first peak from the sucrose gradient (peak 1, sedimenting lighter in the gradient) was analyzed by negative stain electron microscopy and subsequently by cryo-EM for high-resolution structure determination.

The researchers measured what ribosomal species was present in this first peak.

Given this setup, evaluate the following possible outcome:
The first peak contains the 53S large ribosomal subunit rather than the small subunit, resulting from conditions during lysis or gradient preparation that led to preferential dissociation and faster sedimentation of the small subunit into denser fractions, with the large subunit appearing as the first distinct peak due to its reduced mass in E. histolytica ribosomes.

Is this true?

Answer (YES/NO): NO